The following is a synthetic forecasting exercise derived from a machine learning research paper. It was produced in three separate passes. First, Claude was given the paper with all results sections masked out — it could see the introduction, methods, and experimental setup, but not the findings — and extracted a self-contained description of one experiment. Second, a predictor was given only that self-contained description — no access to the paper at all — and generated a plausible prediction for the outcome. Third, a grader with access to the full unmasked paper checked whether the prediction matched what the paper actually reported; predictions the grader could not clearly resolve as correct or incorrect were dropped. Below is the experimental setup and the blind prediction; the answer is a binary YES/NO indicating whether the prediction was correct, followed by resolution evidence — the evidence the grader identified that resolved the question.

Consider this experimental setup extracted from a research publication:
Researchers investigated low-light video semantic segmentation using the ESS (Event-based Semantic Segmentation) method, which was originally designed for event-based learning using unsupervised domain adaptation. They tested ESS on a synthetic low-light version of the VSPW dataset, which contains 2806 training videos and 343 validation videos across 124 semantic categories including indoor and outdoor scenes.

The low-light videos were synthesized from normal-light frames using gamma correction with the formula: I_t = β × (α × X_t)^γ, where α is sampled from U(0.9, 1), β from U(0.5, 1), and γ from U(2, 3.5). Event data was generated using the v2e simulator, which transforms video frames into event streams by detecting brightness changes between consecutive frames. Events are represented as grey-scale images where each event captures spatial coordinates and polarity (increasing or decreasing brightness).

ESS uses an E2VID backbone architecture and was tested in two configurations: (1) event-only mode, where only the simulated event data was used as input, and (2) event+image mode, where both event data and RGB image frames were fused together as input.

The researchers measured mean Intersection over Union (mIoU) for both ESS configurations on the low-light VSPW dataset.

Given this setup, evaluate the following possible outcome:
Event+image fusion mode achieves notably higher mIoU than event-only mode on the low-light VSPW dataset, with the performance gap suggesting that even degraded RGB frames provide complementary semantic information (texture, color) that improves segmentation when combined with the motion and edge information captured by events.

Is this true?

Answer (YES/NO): NO